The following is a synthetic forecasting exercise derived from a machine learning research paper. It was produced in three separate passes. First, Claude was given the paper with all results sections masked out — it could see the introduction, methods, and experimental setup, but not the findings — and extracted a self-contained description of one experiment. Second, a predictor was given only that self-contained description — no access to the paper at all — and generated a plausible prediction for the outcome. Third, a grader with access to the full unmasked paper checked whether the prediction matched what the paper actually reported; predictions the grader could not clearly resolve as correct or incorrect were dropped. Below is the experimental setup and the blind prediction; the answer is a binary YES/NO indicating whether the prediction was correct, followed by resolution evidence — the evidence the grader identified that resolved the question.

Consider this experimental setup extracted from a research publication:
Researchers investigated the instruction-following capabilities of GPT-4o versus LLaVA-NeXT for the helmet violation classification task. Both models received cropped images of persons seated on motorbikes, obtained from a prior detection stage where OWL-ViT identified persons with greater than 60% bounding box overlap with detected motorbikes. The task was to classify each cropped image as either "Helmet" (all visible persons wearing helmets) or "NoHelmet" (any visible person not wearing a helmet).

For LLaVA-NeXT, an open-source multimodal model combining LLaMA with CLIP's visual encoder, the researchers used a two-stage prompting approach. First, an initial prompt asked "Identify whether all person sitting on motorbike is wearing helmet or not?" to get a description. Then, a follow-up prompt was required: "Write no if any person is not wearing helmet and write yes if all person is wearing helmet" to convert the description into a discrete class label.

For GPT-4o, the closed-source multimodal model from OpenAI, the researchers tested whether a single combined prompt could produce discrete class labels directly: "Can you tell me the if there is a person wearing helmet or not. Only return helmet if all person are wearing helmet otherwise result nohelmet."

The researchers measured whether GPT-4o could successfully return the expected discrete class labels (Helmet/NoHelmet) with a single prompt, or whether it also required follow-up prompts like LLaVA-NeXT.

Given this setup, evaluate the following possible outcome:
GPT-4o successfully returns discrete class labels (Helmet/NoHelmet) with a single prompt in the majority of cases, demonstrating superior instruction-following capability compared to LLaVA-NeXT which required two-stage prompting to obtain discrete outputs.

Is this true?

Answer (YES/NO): YES